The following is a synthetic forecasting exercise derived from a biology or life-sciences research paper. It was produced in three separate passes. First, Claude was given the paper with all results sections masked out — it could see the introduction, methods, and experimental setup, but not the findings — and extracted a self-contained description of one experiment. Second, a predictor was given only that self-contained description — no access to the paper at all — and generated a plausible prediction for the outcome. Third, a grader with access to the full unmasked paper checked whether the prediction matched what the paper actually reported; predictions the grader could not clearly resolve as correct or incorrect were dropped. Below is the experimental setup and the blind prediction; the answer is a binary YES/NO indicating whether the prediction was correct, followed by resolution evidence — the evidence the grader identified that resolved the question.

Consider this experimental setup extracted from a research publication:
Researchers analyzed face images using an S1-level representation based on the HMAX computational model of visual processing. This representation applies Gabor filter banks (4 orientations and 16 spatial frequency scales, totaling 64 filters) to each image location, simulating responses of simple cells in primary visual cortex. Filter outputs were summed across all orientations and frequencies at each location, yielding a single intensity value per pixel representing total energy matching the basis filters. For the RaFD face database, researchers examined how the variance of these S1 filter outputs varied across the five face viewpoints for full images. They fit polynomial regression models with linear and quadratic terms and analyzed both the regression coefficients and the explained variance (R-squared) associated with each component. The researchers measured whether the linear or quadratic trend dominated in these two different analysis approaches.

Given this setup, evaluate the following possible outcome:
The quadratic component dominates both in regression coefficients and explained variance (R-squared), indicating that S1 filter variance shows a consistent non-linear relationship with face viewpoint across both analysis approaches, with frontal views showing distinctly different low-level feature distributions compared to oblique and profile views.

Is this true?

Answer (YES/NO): NO